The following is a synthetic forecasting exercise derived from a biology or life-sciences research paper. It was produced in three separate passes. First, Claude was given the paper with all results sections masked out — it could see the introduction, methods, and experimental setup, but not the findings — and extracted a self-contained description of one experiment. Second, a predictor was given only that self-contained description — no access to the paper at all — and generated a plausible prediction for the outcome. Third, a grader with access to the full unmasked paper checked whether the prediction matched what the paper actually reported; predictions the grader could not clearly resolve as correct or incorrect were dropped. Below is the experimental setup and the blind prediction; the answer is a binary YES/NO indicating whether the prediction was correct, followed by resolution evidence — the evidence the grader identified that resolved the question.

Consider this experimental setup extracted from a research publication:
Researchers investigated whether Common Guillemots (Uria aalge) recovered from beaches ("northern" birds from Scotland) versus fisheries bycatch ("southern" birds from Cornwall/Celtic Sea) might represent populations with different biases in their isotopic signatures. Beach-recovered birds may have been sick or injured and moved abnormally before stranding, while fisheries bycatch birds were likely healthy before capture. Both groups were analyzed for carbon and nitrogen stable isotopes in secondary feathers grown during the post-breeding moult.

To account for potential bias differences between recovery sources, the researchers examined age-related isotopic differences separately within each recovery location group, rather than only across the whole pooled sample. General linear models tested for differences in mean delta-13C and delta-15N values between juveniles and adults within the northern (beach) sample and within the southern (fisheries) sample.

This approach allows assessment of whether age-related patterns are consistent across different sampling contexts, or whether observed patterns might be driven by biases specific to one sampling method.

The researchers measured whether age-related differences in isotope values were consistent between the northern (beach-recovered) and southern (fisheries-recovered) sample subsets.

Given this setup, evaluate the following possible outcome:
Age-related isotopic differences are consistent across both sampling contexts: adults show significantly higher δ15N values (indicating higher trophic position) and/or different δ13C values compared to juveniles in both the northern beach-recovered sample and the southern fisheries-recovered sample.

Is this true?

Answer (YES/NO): NO